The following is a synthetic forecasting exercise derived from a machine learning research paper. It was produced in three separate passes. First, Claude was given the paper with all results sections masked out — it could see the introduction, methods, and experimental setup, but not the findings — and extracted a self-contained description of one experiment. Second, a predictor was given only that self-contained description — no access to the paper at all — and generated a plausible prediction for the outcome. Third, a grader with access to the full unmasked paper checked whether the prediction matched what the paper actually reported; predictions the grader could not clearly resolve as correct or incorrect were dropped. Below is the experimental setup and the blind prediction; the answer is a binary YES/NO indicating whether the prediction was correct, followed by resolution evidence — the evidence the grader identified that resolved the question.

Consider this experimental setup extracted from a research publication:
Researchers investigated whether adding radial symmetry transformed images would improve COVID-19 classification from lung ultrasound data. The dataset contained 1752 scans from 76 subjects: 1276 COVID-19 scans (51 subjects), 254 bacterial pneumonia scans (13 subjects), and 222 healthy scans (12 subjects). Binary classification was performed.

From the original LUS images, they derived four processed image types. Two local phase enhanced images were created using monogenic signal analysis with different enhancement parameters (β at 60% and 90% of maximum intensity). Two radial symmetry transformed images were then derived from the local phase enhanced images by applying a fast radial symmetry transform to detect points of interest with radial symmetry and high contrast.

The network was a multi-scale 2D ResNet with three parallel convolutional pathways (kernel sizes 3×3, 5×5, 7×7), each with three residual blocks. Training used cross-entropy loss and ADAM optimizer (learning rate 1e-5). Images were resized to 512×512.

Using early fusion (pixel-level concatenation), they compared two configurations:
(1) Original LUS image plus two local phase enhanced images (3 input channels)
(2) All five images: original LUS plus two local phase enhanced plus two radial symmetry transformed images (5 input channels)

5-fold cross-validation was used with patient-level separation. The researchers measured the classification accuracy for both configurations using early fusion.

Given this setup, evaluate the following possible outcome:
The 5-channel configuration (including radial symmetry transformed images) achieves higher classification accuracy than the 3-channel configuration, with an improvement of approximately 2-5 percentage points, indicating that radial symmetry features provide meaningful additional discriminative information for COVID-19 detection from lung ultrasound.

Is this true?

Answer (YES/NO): YES